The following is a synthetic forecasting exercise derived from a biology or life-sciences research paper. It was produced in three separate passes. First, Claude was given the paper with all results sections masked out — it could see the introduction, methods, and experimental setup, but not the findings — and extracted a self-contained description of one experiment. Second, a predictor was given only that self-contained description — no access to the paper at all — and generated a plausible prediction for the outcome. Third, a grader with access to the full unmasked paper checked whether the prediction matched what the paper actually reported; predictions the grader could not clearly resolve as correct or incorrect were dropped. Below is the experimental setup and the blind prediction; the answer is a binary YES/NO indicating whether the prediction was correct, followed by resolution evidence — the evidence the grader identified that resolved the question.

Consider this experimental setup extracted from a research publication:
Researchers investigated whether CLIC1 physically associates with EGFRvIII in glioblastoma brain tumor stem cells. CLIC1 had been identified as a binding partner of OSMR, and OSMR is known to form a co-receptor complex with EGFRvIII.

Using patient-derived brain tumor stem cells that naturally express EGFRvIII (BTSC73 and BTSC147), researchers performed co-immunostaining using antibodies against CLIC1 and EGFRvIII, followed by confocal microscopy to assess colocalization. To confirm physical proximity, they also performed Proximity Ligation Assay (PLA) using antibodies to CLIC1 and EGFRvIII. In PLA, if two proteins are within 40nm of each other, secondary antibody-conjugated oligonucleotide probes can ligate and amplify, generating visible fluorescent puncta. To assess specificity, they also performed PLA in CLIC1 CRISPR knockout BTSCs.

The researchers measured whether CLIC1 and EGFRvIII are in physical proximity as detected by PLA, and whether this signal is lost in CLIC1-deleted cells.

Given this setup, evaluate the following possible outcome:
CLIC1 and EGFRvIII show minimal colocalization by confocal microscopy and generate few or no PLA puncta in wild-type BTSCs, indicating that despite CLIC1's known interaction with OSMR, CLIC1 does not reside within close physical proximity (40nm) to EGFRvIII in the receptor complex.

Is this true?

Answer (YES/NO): NO